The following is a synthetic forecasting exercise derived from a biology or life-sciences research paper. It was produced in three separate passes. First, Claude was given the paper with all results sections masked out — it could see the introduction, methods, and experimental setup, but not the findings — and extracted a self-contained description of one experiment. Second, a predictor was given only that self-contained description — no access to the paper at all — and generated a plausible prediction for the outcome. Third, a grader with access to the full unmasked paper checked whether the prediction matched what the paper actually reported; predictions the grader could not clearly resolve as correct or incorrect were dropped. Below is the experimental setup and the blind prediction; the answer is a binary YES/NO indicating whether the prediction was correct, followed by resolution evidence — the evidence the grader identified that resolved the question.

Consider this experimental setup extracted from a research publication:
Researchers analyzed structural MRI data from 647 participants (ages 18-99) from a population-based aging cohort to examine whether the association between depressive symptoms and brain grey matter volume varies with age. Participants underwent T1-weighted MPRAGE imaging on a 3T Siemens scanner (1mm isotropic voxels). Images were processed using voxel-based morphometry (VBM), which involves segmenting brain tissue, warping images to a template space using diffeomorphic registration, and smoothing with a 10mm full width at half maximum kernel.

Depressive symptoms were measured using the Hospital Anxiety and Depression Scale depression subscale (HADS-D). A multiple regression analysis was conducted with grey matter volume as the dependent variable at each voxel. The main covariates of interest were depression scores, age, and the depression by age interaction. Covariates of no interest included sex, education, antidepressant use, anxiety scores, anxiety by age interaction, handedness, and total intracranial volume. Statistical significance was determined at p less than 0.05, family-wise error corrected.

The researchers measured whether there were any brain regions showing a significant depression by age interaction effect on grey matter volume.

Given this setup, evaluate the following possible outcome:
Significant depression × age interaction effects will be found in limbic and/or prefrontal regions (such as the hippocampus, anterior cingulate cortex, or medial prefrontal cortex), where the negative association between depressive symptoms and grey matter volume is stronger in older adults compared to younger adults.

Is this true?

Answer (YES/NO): NO